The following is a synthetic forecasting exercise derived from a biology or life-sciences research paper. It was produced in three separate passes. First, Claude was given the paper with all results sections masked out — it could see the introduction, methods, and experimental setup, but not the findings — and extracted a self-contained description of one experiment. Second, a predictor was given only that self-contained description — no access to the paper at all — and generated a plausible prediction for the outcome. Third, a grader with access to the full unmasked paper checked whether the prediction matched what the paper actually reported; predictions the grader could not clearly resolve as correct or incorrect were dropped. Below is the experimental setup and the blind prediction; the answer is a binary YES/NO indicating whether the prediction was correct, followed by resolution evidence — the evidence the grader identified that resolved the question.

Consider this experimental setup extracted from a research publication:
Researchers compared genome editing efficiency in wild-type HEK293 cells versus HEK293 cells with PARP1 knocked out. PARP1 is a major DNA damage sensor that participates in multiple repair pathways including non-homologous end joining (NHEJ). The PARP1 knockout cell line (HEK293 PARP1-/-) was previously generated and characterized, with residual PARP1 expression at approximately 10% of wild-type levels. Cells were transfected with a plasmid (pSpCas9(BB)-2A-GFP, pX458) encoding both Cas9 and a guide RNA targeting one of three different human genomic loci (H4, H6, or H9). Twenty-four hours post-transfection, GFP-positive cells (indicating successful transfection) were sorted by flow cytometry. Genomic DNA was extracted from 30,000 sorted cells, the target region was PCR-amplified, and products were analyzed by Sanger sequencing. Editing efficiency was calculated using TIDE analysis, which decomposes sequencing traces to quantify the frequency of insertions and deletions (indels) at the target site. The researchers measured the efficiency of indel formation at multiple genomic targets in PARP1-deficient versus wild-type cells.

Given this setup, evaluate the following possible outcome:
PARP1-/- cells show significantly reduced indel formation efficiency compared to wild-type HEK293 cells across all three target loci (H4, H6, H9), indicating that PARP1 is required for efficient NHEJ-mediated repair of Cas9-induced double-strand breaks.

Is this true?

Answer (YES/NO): NO